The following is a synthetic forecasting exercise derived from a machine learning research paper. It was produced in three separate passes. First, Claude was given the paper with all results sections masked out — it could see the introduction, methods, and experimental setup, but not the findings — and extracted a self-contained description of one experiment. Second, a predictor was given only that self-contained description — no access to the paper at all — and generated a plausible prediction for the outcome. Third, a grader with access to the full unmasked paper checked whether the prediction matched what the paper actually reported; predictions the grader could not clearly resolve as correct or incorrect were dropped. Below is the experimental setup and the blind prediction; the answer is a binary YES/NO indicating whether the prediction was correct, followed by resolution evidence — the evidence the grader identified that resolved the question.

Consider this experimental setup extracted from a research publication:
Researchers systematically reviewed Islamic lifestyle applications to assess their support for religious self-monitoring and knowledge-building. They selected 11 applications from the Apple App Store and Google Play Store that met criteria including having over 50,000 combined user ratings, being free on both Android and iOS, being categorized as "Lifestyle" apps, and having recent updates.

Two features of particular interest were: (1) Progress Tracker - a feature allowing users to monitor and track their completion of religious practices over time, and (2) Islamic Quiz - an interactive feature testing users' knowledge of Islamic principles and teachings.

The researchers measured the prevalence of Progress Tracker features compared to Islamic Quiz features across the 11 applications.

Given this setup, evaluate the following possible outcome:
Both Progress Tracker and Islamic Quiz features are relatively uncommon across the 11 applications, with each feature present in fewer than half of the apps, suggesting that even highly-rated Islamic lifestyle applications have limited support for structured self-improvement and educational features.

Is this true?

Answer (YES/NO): NO